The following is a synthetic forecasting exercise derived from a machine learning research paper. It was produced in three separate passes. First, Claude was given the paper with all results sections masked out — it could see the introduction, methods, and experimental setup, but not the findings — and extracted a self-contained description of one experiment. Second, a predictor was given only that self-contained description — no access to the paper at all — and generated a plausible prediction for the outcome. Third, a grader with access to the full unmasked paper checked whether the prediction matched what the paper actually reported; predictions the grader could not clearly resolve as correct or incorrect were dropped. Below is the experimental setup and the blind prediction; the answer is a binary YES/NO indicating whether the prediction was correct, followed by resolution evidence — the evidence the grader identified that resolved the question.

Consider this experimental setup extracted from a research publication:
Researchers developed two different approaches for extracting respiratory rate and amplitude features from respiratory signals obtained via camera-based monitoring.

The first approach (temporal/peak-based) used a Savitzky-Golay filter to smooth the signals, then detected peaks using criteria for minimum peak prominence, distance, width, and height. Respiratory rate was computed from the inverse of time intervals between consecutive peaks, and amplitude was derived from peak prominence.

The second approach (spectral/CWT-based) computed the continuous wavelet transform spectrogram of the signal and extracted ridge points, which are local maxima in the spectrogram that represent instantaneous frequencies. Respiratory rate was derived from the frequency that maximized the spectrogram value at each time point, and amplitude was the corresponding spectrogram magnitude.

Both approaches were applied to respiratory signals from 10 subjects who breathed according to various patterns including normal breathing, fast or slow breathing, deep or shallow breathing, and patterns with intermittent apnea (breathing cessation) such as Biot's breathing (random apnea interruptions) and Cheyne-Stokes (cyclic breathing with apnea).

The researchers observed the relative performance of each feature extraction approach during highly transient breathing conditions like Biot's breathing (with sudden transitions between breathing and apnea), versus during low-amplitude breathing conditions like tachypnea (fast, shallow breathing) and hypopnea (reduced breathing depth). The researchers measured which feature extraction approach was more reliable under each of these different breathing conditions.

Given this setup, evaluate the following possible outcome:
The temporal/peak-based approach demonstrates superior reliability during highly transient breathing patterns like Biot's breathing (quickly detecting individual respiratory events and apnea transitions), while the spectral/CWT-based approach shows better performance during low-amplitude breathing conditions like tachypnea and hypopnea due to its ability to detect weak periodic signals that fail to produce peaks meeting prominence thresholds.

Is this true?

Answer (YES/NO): YES